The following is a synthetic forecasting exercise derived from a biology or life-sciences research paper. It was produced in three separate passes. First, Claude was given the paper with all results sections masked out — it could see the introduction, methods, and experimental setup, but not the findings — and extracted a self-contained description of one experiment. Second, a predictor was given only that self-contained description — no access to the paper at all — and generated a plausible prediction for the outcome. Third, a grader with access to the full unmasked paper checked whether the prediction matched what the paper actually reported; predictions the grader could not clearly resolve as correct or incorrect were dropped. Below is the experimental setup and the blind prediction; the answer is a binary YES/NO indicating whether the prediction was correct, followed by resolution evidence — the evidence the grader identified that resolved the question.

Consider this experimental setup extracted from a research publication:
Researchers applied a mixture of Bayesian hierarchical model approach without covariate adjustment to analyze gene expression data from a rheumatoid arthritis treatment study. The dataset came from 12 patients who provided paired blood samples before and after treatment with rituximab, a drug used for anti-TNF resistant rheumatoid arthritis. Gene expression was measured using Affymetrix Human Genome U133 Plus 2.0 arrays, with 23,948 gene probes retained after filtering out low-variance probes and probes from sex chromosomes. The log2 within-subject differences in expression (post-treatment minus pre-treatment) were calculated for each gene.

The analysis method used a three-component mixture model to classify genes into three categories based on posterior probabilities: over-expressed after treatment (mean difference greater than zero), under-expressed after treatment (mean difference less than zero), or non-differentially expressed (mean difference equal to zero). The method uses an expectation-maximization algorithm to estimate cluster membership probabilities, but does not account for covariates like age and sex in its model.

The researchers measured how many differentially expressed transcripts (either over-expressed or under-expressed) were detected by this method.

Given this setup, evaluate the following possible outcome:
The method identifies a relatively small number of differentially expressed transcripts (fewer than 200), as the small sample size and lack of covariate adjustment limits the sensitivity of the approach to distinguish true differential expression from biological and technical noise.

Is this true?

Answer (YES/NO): NO